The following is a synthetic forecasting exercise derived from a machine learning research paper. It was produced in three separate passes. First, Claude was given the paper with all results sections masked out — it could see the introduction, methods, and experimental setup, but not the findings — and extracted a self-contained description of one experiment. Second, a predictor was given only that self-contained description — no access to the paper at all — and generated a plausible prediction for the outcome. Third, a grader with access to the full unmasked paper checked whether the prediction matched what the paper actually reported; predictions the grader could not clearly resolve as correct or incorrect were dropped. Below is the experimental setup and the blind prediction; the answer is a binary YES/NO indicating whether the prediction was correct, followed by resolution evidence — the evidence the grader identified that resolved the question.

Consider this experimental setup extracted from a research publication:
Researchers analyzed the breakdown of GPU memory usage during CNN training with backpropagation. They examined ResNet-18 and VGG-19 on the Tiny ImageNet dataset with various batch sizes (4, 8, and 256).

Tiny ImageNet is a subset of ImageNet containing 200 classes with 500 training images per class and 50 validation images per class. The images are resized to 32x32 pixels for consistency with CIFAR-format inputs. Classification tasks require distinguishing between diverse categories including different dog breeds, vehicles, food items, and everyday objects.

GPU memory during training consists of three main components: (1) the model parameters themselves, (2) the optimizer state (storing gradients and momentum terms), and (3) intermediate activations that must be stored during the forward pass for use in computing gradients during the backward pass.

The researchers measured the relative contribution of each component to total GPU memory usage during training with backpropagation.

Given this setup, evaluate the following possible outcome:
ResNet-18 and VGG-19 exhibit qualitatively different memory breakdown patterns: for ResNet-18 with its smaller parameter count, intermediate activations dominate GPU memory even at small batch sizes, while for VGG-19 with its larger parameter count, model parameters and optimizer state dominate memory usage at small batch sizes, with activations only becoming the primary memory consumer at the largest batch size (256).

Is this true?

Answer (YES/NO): NO